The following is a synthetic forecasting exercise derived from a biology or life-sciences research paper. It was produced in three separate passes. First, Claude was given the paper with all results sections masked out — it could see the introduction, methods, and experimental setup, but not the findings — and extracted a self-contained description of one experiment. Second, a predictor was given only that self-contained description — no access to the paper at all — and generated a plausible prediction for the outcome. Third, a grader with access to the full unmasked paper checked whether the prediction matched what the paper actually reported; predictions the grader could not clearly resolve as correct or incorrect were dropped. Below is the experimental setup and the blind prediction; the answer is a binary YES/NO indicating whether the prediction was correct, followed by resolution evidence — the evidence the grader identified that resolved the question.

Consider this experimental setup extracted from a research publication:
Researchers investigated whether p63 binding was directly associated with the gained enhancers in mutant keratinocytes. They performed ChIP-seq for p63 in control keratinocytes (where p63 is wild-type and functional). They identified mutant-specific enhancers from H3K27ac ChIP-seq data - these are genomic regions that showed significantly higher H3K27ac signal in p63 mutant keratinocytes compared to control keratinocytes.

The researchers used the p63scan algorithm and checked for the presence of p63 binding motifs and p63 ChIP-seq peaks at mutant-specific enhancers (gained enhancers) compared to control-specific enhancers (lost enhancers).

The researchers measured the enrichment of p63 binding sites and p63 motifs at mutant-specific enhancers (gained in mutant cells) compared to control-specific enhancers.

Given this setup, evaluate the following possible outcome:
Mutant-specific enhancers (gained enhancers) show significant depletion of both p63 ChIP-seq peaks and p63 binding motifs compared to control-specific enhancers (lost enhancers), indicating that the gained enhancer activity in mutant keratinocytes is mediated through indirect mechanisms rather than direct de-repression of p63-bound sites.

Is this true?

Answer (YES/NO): YES